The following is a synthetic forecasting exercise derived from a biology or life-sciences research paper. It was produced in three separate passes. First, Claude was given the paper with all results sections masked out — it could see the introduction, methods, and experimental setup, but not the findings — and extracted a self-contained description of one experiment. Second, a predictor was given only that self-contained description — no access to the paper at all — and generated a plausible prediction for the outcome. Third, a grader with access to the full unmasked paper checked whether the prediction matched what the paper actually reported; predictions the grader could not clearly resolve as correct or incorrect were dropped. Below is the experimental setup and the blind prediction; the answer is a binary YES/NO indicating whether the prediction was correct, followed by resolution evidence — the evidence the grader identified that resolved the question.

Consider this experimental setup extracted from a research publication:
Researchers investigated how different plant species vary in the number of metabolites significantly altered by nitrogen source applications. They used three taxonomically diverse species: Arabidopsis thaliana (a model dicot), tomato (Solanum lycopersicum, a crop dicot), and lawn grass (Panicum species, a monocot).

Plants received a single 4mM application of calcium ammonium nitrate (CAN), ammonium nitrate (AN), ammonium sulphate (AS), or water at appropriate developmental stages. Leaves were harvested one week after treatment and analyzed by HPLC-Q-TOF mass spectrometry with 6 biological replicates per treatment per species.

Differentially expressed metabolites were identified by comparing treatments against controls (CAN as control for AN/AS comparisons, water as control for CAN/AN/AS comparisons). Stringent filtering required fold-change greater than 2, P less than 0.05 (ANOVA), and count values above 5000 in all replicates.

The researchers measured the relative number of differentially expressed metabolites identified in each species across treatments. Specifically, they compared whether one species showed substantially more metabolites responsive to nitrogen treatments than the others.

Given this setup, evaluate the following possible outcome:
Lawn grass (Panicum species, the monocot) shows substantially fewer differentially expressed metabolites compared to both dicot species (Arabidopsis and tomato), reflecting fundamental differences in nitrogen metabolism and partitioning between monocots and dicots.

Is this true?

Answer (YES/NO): NO